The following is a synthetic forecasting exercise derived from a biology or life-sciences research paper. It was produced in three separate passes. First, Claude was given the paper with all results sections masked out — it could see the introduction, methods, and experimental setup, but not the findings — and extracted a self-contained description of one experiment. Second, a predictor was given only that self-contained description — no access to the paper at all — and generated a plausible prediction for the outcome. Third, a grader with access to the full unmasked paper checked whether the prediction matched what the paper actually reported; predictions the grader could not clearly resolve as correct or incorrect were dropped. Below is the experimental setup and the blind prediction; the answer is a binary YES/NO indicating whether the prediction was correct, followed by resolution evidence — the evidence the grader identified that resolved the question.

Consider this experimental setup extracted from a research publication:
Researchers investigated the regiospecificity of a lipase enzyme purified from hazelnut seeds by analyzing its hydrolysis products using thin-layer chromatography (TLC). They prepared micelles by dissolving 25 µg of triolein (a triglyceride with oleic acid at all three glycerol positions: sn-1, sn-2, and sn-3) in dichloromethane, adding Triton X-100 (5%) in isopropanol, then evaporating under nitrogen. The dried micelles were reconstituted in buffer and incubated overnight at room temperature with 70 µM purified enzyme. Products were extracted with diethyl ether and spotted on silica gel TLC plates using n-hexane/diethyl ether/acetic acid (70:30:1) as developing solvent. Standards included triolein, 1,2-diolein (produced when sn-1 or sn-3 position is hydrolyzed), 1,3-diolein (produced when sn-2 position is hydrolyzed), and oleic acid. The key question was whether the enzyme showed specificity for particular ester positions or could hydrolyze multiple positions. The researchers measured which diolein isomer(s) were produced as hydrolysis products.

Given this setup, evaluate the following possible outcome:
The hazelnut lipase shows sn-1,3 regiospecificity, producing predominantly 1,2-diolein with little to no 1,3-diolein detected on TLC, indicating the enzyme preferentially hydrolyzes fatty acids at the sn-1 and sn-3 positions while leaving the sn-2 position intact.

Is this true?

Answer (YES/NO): NO